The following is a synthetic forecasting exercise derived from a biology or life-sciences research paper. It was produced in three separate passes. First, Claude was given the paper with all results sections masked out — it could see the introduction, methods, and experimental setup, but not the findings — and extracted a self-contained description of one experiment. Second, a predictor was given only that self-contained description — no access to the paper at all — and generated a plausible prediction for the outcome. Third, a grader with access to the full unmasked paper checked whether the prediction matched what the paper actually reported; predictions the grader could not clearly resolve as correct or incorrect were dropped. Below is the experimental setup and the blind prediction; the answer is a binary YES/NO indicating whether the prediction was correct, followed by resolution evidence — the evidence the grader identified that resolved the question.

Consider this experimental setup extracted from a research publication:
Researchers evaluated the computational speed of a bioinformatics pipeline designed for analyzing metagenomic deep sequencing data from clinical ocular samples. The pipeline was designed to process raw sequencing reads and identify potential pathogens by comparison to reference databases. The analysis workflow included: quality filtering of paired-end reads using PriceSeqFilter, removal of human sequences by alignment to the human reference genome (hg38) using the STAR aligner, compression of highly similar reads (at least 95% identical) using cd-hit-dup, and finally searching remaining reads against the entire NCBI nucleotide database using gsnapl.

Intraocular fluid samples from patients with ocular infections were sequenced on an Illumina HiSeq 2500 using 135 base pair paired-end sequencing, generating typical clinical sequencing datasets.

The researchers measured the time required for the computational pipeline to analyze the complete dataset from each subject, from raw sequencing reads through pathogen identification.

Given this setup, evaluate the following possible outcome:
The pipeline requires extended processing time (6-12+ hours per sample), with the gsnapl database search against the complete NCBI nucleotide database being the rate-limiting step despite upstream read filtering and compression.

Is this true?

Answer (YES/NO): NO